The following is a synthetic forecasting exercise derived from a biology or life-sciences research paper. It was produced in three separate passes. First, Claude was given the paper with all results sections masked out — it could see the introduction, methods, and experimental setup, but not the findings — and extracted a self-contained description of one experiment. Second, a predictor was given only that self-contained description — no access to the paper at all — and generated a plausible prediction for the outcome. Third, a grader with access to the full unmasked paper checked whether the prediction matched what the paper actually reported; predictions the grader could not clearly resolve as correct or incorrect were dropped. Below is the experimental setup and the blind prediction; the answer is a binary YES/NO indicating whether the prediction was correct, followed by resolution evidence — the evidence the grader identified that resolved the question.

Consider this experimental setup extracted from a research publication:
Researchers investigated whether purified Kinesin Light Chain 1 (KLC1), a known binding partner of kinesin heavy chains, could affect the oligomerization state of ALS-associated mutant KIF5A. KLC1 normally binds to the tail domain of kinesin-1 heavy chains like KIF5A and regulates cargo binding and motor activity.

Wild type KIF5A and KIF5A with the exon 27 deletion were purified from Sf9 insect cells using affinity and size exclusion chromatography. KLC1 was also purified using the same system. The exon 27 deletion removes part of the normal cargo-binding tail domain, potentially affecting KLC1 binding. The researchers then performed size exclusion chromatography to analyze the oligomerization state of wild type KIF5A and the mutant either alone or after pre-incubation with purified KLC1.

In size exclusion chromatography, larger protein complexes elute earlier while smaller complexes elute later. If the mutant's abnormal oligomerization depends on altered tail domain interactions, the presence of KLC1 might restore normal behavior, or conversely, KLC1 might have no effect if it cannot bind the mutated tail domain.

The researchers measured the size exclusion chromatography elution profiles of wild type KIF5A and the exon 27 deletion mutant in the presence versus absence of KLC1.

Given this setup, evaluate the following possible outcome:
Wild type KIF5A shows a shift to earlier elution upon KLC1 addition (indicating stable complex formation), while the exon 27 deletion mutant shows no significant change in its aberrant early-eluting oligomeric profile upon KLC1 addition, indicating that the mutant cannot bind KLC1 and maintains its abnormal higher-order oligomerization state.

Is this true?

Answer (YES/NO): NO